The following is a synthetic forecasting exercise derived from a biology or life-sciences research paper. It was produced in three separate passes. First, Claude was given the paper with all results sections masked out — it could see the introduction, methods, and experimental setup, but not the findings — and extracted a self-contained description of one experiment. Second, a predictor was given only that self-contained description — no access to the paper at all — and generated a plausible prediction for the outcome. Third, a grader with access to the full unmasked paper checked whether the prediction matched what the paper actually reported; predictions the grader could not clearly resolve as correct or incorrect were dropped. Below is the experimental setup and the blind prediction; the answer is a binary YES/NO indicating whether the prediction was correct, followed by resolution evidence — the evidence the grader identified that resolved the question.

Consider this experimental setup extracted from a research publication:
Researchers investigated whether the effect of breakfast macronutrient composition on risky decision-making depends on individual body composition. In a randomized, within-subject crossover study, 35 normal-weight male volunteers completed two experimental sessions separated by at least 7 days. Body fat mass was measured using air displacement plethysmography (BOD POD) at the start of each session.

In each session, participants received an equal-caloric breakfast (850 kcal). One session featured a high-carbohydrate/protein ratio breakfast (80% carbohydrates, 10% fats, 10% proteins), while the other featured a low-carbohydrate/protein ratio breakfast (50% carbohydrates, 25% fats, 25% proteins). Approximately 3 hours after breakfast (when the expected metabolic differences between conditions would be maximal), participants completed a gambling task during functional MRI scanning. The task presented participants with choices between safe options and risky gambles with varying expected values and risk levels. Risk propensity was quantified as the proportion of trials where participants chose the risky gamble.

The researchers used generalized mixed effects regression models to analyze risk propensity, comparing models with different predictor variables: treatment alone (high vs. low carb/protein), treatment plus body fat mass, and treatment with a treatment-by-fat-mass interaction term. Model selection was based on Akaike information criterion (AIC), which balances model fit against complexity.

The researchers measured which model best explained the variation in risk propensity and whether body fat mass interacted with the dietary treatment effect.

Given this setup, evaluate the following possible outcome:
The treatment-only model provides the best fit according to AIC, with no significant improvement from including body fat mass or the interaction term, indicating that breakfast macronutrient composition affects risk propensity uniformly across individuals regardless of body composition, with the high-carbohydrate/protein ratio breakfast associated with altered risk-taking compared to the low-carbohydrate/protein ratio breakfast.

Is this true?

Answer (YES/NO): NO